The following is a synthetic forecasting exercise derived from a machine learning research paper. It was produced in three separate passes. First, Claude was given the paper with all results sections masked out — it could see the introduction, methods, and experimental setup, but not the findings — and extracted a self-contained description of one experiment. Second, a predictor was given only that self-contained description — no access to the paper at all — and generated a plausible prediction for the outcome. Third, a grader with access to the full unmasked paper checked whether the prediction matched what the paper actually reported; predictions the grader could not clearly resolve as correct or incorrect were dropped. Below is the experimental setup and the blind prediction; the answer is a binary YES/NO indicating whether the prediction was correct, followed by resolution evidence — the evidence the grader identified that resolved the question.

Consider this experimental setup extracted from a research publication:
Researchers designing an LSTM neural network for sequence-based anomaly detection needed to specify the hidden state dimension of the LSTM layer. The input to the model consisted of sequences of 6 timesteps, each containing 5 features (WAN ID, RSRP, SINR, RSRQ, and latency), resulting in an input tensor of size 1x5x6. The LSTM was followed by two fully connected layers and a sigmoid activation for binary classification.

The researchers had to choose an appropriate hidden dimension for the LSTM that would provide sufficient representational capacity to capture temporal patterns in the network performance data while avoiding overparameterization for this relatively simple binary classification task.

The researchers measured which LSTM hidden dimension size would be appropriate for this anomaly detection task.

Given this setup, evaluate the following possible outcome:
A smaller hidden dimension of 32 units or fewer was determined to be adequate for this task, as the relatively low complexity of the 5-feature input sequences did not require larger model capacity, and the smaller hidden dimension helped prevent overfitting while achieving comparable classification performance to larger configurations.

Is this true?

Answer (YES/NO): NO